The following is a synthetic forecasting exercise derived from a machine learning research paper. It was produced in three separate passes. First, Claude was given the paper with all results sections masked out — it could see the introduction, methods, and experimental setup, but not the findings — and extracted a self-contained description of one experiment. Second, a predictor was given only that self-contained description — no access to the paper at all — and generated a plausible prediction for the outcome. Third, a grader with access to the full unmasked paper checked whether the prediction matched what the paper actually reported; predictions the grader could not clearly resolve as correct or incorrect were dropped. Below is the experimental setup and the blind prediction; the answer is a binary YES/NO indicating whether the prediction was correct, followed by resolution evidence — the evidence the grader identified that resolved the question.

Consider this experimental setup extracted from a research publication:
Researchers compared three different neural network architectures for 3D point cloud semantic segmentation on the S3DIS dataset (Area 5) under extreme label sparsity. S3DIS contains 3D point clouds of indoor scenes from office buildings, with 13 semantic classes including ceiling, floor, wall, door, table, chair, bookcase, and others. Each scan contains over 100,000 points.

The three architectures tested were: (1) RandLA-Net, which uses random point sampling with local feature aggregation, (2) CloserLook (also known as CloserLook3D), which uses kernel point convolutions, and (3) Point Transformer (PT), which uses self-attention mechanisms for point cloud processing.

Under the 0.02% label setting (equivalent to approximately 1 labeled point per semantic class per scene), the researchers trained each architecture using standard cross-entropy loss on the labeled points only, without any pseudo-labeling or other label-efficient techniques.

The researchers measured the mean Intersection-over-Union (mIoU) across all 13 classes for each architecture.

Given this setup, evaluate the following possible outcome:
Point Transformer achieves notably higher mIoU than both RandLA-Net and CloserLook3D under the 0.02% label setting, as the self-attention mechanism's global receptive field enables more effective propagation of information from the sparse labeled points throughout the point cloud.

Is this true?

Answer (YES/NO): NO